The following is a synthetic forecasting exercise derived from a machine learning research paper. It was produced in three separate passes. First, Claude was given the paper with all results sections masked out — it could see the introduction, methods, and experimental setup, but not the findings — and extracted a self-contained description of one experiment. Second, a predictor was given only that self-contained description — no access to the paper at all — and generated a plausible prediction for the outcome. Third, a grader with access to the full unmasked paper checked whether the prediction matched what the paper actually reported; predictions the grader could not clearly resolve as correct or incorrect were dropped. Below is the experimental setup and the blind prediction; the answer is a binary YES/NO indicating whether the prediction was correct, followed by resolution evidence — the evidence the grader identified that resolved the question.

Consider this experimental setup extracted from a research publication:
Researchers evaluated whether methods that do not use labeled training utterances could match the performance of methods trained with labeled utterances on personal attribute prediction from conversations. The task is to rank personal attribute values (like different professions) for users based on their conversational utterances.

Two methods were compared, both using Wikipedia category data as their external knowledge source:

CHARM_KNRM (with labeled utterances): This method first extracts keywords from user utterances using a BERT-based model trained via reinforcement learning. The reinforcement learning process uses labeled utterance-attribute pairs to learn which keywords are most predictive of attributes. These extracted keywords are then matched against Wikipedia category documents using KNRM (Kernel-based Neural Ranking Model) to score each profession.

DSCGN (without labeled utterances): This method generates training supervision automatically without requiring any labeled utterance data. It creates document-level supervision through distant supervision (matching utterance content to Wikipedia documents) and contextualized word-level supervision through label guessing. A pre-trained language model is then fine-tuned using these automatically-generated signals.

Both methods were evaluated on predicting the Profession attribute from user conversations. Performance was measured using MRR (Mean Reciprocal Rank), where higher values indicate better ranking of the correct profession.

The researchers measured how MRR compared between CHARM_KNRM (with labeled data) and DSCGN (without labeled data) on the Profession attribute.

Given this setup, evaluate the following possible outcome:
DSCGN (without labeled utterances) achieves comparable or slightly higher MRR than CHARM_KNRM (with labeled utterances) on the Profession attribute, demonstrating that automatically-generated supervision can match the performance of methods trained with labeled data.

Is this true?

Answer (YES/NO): NO